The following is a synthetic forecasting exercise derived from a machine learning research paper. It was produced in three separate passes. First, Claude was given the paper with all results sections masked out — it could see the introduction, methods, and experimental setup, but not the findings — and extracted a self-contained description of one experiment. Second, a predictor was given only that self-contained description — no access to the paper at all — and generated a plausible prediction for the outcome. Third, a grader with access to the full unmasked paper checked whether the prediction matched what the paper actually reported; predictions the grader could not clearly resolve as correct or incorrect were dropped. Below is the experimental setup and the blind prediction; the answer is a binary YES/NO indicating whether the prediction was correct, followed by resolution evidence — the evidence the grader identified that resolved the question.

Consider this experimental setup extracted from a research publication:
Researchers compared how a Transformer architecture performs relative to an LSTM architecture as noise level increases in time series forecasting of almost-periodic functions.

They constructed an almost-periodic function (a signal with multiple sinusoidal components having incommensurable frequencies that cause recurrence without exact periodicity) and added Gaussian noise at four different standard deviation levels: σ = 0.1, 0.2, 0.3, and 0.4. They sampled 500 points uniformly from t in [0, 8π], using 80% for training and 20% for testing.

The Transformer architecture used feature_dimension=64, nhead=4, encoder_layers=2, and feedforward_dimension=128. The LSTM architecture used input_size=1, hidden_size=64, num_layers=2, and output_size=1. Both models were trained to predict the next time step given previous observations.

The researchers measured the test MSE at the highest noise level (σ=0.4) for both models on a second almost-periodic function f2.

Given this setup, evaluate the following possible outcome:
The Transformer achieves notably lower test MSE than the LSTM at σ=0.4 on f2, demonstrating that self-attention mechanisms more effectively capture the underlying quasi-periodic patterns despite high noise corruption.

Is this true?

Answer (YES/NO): NO